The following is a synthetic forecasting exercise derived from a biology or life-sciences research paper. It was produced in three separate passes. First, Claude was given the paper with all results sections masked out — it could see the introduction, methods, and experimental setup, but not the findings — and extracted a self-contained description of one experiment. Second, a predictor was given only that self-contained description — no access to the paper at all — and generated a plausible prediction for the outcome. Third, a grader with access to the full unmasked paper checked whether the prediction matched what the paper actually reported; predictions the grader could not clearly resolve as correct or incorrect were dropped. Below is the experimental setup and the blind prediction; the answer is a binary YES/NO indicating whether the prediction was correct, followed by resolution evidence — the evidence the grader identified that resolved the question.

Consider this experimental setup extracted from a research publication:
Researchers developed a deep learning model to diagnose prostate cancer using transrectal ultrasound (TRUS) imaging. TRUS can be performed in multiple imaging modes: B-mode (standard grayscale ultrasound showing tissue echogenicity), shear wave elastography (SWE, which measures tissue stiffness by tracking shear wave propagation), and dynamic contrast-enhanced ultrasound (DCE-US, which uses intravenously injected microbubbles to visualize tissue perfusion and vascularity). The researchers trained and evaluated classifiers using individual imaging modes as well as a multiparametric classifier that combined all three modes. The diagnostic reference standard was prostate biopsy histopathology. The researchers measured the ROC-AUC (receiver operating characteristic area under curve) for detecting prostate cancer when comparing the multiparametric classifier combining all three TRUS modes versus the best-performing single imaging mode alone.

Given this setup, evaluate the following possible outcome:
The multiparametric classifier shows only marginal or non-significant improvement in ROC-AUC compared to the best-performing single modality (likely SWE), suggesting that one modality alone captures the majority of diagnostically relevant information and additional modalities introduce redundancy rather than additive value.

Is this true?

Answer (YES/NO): NO